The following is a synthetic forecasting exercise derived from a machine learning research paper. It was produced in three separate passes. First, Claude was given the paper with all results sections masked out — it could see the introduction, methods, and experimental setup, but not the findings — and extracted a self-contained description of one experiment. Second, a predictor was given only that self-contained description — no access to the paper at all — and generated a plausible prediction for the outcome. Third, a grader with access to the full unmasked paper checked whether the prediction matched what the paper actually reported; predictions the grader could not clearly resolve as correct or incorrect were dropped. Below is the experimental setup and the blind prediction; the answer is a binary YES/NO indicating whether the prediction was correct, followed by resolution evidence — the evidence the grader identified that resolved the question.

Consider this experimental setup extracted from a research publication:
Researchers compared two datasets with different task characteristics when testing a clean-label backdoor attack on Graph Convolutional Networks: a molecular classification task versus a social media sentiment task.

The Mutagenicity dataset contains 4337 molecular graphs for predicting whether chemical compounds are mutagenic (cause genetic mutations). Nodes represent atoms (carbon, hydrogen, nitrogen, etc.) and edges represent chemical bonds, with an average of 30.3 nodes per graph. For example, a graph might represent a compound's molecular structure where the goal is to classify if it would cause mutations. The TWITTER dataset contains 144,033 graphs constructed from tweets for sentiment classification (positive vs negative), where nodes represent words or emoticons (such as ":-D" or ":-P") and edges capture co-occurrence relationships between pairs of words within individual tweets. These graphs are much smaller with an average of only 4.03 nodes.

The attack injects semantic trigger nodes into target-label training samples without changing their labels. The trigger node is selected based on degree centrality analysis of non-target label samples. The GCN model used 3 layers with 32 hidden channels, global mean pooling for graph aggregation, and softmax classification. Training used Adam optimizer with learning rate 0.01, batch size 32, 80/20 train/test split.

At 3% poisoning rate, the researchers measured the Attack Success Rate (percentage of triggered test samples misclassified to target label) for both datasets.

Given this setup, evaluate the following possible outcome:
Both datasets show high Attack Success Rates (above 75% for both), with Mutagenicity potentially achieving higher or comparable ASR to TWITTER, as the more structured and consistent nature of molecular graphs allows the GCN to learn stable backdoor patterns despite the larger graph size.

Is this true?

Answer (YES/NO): NO